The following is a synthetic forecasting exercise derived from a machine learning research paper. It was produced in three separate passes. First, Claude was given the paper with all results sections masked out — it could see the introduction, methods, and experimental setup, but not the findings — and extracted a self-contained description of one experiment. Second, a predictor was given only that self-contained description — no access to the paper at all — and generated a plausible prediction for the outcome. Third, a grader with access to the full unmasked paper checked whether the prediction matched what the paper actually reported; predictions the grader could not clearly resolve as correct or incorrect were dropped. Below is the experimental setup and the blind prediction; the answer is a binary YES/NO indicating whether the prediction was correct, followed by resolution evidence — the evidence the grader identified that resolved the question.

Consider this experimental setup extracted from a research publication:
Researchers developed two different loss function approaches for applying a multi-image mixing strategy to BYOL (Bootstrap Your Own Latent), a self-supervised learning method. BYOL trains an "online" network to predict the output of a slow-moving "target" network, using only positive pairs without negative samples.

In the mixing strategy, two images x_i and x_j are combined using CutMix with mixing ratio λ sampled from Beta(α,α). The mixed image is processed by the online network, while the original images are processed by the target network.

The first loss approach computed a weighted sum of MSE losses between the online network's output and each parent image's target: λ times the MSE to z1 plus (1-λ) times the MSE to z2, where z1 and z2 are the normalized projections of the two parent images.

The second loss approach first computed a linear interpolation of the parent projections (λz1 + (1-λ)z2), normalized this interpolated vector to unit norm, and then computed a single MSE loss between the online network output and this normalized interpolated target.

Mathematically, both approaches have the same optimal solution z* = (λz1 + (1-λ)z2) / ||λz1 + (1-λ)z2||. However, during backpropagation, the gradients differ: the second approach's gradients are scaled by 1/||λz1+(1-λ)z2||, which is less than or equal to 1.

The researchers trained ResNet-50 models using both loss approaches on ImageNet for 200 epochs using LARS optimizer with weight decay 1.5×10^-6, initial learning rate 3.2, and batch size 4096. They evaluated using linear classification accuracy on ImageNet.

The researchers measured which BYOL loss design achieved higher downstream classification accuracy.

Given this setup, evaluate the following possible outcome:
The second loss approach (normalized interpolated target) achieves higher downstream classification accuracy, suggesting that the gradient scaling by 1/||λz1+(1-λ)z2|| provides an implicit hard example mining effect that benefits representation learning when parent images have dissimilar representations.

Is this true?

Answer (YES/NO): YES